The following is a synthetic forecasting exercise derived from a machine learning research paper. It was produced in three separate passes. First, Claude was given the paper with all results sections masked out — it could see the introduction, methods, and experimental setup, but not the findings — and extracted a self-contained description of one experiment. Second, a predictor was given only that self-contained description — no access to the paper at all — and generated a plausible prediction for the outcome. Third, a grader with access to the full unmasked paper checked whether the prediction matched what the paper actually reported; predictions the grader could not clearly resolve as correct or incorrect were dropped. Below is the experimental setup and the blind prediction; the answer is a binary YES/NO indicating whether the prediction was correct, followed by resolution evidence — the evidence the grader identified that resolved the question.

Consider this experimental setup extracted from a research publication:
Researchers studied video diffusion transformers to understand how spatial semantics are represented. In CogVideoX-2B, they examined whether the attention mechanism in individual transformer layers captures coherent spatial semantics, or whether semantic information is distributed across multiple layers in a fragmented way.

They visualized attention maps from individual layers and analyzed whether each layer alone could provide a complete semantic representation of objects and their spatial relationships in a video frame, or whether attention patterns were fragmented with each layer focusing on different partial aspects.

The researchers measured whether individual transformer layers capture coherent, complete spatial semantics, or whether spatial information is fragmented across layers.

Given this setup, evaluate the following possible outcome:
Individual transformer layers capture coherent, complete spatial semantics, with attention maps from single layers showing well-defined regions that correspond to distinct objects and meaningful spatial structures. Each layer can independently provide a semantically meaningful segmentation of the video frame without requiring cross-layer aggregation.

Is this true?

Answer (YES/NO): NO